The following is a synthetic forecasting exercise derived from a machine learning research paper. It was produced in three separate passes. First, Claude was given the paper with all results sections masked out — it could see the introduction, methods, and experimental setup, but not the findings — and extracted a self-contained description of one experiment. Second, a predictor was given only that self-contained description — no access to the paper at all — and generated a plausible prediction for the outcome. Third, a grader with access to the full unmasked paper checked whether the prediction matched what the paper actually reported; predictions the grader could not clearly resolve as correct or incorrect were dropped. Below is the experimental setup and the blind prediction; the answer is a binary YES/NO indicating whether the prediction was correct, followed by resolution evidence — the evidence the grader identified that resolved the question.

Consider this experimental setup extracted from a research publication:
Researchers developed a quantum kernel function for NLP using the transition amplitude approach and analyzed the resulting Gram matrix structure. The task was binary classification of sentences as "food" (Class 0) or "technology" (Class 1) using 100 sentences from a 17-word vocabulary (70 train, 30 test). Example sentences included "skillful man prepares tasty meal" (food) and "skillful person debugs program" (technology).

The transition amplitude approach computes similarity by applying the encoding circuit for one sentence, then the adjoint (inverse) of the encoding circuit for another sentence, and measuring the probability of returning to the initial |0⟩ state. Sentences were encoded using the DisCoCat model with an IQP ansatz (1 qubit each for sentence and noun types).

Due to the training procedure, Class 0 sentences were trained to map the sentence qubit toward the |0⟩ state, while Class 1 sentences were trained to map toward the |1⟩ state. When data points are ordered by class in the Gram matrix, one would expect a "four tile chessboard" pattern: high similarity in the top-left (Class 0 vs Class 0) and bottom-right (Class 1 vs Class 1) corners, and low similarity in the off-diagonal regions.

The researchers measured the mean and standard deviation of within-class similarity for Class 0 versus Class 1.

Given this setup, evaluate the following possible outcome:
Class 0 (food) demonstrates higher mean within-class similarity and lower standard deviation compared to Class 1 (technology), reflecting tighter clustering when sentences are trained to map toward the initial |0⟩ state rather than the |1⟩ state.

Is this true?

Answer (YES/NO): YES